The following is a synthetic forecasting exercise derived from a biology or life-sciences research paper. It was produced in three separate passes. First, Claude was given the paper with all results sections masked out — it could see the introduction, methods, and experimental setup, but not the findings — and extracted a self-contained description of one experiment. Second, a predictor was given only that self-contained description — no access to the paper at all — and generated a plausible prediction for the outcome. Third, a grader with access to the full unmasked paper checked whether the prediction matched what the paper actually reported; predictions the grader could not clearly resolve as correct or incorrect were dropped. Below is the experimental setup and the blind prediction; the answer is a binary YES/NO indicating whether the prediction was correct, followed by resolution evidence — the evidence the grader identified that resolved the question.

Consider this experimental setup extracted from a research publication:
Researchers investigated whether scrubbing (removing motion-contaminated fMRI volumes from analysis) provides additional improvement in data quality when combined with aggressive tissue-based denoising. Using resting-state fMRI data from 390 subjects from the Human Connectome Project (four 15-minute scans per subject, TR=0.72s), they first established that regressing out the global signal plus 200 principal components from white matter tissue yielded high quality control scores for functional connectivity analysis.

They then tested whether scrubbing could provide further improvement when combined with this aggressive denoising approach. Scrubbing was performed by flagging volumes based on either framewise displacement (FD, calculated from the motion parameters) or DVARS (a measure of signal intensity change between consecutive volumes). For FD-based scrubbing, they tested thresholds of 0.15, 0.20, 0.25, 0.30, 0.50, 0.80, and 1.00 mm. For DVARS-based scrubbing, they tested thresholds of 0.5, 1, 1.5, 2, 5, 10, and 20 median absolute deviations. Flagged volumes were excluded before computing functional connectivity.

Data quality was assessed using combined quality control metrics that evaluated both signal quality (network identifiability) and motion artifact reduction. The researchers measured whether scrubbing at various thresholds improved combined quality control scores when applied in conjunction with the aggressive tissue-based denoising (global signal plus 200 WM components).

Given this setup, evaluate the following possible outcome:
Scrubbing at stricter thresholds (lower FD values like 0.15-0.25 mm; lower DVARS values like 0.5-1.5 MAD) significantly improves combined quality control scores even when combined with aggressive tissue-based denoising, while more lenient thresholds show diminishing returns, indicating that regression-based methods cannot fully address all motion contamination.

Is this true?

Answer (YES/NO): NO